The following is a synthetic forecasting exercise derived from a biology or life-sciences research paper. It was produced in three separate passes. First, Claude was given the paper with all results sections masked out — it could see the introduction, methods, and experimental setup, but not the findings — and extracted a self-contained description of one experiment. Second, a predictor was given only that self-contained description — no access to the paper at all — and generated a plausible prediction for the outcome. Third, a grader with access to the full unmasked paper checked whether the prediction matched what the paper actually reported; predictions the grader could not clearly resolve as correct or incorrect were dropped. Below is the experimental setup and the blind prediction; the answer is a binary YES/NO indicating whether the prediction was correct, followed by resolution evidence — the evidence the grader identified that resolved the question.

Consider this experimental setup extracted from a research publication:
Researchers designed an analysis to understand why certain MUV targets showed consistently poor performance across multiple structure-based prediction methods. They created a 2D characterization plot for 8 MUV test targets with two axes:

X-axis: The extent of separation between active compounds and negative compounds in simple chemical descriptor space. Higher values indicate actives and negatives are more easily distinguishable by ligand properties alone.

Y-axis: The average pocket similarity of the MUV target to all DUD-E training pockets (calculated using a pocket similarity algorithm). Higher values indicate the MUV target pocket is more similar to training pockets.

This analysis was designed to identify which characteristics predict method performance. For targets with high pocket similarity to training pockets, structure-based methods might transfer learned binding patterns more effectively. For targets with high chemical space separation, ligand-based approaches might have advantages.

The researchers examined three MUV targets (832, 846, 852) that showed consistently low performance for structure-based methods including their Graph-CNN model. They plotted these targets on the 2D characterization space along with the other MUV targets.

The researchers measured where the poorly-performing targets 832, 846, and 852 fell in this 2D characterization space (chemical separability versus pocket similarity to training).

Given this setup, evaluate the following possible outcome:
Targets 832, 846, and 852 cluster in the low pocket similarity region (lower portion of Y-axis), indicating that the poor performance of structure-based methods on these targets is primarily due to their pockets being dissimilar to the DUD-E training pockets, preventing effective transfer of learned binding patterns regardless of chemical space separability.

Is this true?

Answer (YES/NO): NO